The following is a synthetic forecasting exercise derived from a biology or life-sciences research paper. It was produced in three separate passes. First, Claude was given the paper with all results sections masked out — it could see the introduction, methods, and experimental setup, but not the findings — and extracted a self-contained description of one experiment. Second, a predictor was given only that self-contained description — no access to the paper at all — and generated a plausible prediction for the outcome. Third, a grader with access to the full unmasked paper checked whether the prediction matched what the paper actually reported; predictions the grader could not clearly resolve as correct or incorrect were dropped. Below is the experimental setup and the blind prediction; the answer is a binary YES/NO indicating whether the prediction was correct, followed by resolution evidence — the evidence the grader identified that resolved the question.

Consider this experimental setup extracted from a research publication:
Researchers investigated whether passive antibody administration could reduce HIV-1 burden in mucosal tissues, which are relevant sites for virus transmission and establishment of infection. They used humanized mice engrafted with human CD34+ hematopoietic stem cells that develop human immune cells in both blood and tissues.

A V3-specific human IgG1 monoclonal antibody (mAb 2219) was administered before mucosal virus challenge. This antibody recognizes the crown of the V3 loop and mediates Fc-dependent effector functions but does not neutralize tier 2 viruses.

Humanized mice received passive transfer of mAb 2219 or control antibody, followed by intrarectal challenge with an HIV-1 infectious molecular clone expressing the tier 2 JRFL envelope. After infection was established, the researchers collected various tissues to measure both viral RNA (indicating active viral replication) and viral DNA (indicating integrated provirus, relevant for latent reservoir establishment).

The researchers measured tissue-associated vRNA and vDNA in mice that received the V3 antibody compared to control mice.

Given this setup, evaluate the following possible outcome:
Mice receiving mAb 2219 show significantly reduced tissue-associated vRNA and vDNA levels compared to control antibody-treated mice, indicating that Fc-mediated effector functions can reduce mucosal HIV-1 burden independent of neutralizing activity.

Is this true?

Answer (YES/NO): YES